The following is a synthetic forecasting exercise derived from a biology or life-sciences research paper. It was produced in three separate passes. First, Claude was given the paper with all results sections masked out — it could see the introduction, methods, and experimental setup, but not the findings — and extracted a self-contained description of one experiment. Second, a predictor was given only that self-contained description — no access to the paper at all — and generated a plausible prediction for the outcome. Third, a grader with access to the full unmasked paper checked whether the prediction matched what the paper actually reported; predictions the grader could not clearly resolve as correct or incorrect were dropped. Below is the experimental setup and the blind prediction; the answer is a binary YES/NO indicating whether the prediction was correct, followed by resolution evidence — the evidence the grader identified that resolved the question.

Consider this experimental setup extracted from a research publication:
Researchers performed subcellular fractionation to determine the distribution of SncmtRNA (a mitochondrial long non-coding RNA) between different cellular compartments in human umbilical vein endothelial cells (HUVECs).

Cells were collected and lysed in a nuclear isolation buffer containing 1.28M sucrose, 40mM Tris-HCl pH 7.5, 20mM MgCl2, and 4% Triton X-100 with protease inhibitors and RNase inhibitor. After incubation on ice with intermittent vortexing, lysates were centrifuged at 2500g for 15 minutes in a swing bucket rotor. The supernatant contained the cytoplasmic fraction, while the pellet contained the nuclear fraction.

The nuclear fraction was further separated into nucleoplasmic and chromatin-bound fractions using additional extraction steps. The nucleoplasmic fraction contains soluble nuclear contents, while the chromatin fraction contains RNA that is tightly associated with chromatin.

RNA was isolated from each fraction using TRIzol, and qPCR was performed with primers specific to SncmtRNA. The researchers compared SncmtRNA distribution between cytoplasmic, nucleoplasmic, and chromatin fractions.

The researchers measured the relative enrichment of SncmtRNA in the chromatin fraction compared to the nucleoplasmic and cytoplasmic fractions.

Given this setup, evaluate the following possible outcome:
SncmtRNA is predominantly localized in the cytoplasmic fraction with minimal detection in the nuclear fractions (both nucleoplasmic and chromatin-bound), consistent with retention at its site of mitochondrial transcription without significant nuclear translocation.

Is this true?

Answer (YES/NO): NO